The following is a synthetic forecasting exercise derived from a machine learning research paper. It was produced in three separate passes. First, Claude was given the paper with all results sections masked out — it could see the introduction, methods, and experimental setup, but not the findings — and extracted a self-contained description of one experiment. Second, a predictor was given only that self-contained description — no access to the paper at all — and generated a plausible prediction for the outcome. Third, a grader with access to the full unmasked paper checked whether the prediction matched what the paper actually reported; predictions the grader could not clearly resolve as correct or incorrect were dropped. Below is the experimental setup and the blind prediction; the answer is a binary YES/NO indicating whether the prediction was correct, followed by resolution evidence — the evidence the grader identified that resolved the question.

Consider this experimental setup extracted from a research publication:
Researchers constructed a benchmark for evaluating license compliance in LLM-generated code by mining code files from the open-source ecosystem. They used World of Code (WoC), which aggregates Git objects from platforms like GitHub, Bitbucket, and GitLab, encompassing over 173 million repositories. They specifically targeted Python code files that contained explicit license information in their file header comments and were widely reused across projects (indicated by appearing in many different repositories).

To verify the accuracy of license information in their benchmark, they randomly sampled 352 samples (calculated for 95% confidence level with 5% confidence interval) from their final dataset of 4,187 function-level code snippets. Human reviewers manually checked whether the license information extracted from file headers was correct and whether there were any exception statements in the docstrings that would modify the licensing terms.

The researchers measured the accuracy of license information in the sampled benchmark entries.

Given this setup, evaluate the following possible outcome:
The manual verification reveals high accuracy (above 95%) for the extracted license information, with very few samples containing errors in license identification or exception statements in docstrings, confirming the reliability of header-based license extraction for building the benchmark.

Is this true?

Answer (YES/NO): YES